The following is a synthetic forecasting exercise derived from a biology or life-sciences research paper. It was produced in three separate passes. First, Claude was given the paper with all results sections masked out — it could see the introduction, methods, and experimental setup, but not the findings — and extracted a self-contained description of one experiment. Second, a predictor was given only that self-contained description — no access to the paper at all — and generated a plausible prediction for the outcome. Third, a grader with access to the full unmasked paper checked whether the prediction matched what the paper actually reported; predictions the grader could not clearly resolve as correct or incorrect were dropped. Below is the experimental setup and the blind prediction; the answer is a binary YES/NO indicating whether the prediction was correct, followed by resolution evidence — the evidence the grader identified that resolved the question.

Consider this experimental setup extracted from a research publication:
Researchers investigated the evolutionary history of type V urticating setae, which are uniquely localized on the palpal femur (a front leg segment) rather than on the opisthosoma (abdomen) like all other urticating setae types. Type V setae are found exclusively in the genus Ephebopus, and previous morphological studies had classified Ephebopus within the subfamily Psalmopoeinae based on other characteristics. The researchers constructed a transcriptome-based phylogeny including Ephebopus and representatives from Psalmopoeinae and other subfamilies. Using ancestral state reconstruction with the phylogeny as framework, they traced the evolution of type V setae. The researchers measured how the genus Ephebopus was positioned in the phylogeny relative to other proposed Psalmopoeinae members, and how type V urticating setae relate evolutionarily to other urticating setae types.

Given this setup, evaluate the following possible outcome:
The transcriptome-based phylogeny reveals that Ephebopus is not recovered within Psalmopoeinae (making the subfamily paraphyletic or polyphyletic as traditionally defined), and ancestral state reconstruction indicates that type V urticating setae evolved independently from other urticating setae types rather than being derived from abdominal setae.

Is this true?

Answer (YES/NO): NO